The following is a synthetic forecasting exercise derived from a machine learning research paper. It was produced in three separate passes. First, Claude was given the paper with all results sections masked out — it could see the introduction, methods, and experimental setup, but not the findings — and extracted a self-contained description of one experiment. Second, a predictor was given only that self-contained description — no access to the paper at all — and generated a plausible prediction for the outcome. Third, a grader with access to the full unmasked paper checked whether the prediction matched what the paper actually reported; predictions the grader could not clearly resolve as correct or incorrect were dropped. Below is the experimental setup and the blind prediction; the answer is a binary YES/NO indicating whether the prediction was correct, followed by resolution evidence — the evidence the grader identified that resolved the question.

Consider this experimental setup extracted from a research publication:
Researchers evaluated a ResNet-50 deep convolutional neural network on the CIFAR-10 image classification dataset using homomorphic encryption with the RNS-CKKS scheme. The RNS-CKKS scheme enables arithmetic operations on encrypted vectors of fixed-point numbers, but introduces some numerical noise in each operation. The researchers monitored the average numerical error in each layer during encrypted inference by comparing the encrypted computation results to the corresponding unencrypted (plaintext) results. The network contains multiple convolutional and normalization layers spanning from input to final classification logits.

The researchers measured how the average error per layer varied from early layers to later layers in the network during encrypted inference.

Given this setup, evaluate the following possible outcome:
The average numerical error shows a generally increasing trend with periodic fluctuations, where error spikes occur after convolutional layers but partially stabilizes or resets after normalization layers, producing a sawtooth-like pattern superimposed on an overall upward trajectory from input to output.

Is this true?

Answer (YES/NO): NO